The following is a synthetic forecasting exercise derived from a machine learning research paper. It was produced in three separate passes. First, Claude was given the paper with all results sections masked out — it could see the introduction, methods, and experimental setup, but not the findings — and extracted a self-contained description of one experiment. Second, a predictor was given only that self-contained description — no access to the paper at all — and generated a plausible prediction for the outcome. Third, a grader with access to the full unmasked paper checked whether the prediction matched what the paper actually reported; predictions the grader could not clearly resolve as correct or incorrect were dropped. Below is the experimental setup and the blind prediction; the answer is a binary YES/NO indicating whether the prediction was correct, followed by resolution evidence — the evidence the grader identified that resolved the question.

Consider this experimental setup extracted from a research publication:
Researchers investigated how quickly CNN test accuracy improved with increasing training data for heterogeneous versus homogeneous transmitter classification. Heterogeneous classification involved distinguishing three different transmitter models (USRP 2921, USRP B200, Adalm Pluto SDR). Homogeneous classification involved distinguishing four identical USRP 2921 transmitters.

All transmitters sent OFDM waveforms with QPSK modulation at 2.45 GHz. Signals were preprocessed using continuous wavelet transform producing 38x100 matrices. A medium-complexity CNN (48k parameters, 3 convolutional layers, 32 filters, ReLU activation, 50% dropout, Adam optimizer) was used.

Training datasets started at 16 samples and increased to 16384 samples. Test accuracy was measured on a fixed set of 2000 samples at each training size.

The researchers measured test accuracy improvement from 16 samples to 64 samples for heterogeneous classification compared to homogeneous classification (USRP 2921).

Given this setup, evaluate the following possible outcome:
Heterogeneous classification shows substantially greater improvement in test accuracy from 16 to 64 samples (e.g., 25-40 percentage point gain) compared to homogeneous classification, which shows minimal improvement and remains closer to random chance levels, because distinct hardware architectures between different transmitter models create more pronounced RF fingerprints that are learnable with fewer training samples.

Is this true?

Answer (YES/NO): NO